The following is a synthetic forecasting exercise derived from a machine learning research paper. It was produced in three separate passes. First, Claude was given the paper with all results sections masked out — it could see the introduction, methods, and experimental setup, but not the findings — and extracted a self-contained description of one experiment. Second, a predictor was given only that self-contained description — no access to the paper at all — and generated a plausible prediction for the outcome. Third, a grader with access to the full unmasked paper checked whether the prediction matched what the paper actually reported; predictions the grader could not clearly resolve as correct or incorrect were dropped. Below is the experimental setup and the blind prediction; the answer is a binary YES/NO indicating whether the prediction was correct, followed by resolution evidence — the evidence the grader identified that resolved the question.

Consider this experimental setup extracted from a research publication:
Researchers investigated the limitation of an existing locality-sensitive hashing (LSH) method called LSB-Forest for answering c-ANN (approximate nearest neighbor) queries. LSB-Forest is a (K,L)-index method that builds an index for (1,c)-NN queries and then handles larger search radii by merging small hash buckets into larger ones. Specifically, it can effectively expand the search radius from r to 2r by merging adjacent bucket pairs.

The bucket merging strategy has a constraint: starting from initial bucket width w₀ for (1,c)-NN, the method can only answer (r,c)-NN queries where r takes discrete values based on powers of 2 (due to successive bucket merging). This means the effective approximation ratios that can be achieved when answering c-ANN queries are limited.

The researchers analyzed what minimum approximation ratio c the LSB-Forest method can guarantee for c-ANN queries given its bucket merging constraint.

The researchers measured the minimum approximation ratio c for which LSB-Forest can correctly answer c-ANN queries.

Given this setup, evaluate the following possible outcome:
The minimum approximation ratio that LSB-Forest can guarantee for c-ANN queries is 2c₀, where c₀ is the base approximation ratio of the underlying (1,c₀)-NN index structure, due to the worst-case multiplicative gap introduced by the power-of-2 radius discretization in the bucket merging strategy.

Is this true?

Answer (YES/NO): YES